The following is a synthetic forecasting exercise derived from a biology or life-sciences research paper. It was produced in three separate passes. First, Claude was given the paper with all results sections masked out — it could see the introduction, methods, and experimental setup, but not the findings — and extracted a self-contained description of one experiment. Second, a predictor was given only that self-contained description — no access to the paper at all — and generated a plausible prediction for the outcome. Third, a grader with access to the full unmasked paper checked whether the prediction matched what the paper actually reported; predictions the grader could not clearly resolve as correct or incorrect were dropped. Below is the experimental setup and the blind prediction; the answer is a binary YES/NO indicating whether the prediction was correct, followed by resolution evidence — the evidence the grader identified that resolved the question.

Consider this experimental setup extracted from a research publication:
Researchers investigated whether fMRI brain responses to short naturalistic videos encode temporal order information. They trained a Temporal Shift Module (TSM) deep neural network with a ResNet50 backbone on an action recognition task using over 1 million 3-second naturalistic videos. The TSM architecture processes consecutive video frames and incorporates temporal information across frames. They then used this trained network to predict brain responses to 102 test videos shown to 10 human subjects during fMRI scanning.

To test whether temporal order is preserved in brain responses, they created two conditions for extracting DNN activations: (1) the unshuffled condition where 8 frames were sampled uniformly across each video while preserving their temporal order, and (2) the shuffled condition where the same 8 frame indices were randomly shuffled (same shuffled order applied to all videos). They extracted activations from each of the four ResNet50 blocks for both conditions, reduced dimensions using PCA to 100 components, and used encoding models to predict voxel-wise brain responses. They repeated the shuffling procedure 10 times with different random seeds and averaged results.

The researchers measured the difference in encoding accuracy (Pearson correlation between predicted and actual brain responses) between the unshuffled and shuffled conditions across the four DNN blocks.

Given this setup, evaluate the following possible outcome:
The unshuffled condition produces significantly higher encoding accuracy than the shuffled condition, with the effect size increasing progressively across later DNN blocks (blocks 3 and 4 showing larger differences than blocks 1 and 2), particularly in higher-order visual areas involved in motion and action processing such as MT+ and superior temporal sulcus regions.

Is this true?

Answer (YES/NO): NO